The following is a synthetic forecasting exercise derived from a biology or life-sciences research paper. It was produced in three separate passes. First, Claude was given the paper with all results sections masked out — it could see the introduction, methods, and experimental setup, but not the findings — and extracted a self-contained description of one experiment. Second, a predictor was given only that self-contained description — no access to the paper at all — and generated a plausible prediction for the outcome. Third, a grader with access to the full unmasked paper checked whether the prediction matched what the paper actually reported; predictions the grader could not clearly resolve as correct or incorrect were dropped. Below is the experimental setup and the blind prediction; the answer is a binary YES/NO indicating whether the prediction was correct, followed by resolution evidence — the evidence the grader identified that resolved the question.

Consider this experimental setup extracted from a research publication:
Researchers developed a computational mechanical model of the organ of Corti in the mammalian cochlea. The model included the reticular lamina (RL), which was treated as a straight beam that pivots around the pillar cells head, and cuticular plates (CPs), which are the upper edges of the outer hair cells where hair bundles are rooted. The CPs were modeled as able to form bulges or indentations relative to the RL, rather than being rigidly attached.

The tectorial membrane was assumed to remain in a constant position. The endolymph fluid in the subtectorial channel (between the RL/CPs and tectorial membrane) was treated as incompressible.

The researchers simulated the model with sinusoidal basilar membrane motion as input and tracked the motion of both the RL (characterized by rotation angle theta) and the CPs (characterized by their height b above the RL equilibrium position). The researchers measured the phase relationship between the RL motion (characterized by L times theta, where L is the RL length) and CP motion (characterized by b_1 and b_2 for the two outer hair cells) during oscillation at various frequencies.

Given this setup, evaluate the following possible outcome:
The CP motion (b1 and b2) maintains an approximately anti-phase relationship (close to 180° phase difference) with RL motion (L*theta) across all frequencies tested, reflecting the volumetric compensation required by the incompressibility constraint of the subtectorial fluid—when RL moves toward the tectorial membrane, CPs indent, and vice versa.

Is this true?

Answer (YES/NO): YES